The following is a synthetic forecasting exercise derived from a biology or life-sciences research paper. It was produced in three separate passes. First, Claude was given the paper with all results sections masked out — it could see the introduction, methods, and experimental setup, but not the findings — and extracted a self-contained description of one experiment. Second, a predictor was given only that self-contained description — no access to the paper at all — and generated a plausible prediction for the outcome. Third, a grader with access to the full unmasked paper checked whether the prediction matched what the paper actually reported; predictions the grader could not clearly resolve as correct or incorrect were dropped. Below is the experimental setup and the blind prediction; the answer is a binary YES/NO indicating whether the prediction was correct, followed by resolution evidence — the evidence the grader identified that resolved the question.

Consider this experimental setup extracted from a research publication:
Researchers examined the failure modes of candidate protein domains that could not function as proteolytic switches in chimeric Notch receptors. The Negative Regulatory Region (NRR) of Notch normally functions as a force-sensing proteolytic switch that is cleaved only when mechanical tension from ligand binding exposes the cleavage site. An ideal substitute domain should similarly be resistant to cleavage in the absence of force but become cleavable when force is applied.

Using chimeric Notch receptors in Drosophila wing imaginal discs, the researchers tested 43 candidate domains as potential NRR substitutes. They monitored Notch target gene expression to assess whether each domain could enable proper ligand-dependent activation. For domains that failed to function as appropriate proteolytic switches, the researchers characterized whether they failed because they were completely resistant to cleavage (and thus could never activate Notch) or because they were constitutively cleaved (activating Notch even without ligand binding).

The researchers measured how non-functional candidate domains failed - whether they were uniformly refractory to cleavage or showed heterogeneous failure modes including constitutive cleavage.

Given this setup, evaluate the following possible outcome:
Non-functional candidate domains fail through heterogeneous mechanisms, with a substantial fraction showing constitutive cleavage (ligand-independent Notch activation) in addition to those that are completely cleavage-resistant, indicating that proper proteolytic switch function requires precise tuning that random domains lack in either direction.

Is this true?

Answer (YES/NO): YES